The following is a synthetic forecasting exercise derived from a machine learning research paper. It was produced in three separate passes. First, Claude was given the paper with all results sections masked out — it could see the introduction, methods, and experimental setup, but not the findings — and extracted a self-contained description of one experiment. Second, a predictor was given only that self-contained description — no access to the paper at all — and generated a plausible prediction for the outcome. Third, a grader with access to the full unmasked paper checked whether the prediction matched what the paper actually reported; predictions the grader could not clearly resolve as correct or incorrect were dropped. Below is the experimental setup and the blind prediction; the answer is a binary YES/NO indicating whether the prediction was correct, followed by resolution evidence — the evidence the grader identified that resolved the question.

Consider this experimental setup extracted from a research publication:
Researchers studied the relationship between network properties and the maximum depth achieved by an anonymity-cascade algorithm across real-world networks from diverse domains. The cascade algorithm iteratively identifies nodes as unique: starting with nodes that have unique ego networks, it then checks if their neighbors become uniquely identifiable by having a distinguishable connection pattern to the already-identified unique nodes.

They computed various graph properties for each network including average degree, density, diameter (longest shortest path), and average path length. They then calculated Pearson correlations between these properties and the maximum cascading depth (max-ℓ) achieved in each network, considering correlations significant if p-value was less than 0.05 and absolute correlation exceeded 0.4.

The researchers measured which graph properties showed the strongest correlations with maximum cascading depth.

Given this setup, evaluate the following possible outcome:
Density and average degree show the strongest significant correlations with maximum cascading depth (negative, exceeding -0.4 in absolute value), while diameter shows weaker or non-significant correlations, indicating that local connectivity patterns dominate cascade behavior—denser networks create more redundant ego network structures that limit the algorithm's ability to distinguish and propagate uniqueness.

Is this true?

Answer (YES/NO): NO